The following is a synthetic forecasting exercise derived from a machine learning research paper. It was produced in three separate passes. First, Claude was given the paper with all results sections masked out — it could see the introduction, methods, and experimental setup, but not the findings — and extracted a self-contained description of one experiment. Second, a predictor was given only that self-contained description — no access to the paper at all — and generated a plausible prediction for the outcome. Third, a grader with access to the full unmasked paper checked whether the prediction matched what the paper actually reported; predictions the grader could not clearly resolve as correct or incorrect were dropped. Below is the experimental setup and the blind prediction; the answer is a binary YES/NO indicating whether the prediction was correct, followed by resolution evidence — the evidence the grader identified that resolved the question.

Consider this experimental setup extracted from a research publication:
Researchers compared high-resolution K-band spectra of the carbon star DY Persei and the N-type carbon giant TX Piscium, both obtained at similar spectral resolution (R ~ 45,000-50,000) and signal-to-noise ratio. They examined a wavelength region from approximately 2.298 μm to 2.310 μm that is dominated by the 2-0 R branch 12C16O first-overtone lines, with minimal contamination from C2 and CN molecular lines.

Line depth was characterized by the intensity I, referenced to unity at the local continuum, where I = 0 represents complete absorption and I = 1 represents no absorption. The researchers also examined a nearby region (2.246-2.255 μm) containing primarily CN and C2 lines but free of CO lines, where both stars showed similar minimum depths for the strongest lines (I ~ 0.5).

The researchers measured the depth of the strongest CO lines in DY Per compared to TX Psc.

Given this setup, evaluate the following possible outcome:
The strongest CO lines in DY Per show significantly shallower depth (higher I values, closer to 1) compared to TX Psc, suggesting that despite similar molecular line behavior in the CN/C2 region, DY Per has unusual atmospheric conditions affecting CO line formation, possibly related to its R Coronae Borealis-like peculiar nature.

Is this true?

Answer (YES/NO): YES